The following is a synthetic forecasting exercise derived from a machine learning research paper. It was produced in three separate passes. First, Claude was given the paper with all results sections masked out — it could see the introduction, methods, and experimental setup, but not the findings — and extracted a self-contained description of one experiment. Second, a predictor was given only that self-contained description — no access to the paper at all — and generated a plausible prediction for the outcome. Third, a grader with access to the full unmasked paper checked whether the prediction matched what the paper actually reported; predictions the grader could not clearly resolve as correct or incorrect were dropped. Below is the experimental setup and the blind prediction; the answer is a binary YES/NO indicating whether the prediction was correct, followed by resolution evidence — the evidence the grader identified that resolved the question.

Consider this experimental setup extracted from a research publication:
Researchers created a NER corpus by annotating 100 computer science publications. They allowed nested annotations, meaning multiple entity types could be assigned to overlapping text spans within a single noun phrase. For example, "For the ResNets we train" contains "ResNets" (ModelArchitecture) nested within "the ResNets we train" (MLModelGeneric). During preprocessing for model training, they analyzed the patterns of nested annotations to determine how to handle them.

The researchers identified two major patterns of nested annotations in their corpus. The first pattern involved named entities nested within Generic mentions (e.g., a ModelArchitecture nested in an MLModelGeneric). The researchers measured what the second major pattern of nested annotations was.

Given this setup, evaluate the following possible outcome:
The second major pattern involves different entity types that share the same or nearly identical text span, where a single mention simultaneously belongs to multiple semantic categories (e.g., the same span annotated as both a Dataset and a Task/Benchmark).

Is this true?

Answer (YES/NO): YES